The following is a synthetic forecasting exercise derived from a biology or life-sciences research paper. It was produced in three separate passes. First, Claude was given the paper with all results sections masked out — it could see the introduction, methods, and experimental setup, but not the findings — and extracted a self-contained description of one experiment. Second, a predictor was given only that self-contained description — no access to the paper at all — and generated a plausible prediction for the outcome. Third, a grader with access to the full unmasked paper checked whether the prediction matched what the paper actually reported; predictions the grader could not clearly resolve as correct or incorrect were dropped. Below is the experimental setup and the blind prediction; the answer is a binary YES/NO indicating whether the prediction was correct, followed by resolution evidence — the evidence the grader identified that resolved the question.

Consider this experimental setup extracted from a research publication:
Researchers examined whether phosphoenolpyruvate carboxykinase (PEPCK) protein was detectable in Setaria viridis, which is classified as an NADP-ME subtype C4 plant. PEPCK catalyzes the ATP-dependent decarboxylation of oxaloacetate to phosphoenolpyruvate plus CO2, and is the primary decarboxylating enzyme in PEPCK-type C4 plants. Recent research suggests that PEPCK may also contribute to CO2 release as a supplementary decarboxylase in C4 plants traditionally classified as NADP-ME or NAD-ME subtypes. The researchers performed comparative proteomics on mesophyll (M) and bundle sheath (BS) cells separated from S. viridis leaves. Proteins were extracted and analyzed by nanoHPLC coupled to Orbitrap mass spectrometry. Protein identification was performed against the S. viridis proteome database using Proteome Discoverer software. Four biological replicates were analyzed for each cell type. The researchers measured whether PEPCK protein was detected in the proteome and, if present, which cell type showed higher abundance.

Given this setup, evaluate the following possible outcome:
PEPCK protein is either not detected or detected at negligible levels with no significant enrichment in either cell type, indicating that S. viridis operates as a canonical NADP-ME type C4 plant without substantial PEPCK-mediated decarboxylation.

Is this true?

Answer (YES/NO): YES